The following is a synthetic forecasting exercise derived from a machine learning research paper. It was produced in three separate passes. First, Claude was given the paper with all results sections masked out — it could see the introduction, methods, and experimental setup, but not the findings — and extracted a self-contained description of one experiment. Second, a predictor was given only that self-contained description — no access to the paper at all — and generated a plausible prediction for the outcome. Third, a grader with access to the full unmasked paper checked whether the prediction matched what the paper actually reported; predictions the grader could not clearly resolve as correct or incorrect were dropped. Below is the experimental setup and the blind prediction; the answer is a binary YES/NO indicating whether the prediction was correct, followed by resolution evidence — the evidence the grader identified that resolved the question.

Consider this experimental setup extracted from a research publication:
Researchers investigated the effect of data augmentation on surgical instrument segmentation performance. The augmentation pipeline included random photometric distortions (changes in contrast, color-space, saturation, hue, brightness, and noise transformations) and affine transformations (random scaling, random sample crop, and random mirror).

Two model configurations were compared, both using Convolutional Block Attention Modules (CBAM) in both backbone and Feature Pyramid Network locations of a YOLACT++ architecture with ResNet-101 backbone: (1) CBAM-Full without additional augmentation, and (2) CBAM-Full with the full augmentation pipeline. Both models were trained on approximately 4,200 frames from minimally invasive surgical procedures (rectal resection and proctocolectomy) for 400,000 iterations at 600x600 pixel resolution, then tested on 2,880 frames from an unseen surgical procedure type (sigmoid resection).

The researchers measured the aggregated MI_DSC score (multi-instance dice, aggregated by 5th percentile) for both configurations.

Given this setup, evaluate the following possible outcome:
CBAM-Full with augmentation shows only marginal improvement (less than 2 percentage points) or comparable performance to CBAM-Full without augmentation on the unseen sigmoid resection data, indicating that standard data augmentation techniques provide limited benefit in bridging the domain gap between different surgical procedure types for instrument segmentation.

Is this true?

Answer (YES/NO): NO